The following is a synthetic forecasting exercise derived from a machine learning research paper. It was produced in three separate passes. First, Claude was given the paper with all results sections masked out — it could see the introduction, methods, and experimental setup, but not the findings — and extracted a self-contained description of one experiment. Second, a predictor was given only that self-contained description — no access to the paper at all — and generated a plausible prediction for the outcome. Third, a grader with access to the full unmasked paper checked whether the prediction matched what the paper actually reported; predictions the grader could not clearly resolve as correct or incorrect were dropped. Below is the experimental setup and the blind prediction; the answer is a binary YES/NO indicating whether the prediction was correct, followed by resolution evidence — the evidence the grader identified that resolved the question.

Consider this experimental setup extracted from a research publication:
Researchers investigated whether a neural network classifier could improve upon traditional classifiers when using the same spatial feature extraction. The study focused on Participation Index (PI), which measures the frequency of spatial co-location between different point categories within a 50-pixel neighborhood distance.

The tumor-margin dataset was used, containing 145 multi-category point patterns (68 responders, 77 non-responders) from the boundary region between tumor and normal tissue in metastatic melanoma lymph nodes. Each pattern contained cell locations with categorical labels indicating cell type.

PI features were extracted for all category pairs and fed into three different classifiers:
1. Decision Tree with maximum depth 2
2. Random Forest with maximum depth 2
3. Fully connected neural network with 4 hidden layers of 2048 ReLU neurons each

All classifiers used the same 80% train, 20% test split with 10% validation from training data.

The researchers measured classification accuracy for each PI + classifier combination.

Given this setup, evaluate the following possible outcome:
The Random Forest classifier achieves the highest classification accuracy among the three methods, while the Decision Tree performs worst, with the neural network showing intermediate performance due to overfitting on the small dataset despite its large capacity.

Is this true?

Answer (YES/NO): NO